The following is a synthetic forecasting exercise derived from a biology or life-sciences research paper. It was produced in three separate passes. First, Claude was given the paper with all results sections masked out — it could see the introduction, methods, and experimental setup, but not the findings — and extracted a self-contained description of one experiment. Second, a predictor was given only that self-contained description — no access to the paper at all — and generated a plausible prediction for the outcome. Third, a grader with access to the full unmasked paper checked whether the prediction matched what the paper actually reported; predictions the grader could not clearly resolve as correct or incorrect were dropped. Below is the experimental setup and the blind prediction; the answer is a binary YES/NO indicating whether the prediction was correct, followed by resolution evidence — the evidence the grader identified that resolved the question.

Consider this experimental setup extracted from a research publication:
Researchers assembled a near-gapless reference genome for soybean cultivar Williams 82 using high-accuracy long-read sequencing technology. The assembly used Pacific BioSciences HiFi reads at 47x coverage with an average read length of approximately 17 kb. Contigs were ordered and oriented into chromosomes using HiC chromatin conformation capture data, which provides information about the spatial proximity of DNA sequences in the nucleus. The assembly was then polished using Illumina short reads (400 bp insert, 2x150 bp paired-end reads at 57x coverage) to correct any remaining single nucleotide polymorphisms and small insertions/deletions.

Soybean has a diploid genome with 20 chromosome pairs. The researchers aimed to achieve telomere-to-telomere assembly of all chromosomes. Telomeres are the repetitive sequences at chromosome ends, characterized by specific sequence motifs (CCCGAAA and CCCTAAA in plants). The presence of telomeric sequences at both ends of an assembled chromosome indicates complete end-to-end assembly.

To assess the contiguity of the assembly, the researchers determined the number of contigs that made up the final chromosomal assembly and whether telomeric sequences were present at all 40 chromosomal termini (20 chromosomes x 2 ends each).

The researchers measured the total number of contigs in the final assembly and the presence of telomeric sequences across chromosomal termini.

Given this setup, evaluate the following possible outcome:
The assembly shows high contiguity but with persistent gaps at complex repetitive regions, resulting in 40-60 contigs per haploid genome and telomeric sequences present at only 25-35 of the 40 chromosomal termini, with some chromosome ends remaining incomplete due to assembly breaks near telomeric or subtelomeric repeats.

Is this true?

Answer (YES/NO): NO